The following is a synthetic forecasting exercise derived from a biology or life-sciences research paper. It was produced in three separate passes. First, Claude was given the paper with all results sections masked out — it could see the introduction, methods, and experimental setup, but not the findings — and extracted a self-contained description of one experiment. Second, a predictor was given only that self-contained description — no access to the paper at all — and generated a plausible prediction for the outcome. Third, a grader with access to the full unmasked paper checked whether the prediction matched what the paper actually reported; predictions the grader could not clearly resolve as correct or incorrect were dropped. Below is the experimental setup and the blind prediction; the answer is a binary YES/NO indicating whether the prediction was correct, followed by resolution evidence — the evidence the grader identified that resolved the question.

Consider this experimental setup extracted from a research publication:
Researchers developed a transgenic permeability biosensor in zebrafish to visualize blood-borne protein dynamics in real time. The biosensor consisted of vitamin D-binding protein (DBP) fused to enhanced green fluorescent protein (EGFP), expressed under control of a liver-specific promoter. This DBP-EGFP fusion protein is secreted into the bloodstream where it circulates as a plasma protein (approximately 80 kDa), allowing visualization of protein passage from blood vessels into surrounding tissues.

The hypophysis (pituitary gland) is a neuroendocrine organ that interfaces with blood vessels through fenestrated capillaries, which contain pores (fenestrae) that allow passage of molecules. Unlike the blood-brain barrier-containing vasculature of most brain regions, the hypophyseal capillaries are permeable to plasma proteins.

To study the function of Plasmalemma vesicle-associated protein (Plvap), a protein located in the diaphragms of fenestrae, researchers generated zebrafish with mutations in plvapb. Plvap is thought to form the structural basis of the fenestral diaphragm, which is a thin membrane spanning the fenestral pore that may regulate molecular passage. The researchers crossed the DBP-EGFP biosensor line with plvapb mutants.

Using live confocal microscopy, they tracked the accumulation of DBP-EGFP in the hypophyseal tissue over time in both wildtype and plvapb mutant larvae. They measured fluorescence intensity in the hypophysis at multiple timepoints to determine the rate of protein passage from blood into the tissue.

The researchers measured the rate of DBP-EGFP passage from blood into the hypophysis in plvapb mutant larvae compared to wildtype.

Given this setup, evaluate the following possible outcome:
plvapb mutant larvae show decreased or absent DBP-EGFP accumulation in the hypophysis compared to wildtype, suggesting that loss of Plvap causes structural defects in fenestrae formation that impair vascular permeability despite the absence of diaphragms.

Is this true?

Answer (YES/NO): NO